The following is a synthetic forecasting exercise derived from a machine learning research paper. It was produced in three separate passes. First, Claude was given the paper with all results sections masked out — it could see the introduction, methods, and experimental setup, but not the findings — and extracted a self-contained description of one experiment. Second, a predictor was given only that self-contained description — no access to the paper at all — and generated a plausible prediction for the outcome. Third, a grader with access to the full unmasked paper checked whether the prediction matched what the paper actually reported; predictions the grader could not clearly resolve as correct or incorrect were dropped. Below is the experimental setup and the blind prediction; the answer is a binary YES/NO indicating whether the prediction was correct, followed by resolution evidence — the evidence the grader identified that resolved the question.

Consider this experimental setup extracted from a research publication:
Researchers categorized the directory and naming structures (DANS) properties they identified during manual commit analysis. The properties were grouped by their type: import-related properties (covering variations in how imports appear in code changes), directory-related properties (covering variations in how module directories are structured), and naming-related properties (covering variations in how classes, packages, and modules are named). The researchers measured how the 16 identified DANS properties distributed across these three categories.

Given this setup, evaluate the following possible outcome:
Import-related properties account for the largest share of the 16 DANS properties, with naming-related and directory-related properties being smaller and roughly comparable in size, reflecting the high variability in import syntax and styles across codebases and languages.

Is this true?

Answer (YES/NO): YES